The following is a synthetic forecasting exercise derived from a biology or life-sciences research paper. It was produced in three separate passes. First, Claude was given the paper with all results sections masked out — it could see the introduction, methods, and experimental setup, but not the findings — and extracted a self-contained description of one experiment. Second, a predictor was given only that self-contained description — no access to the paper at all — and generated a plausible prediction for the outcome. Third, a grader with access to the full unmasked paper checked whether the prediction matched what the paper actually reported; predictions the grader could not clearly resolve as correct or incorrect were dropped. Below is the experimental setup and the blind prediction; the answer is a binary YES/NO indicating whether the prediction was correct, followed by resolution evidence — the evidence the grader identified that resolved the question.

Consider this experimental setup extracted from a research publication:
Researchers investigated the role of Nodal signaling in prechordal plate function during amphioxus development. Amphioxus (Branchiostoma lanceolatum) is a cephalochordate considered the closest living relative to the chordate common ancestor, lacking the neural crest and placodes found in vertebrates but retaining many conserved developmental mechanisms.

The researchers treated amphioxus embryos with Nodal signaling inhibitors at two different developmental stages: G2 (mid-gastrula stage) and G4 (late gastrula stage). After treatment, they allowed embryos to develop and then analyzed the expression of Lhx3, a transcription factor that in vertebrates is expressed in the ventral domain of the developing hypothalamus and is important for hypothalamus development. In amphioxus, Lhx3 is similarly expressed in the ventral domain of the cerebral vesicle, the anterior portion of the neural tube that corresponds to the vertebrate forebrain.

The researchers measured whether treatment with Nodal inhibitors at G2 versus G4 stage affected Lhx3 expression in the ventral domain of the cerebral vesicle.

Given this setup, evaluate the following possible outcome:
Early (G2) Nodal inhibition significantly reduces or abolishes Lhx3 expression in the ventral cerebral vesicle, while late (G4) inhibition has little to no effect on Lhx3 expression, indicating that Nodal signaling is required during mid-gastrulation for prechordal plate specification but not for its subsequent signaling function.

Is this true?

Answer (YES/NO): YES